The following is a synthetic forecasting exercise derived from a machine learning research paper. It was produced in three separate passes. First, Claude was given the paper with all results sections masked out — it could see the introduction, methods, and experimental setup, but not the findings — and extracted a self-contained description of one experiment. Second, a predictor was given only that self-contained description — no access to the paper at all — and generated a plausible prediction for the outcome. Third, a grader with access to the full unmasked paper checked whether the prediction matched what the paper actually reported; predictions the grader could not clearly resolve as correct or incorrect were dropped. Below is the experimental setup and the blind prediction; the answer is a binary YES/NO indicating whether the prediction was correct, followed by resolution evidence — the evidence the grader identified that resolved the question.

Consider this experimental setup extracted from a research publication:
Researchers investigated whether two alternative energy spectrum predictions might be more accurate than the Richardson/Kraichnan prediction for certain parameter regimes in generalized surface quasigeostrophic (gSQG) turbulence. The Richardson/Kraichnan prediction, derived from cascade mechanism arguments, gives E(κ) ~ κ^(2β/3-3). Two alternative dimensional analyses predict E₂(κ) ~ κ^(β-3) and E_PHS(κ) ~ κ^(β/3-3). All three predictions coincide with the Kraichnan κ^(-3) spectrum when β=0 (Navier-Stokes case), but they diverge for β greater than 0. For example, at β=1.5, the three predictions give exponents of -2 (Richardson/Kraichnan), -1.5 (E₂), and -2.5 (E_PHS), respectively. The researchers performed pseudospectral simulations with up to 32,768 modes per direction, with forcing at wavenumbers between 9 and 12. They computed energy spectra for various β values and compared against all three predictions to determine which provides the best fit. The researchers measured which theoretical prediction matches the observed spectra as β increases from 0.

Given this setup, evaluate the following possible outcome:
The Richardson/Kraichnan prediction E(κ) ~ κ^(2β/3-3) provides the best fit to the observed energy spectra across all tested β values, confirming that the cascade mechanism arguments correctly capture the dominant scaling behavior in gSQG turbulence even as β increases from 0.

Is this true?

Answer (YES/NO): YES